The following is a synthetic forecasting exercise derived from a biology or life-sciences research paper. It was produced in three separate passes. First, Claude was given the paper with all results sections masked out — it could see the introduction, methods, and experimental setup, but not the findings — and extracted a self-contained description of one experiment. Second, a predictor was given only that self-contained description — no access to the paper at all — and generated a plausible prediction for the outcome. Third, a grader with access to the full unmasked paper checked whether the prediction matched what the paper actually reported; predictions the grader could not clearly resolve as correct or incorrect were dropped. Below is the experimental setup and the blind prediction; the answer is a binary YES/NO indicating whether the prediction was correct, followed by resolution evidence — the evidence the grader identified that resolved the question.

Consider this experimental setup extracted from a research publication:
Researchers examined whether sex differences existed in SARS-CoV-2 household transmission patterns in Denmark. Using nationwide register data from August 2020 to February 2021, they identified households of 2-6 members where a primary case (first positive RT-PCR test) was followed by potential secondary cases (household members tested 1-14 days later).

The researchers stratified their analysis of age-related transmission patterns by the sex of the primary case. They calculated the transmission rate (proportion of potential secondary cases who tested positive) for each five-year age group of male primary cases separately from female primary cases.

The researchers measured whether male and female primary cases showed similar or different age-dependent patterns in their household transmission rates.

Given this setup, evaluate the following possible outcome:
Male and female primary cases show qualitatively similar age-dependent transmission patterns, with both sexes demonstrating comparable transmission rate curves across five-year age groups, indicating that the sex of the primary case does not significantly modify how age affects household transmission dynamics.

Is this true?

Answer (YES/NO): YES